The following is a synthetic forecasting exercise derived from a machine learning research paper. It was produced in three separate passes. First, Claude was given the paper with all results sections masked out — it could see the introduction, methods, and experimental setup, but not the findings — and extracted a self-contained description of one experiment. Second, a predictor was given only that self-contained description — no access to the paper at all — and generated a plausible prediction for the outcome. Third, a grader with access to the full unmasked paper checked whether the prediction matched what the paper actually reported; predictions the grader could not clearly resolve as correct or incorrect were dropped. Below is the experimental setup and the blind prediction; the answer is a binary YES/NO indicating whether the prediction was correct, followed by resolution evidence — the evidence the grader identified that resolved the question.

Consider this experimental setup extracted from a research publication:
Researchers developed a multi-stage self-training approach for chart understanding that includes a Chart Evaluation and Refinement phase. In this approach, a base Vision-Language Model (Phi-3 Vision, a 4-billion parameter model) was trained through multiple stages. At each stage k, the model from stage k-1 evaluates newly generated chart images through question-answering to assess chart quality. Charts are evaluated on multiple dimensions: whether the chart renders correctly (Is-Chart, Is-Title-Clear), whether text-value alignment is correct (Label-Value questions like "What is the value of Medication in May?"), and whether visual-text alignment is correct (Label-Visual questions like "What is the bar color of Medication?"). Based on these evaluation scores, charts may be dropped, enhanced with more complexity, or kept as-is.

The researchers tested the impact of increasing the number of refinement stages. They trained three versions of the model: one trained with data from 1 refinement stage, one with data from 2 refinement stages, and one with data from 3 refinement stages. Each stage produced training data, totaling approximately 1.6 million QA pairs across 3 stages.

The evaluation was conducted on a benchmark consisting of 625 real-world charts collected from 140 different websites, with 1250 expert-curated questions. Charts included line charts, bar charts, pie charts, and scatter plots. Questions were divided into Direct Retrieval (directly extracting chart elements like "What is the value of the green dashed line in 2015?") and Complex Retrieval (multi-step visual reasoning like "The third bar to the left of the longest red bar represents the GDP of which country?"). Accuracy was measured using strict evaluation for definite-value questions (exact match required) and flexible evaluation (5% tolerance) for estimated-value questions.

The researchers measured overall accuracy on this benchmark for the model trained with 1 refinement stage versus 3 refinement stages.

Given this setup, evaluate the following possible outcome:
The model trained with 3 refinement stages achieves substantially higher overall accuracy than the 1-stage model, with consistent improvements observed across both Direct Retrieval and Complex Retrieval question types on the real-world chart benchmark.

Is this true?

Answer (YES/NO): NO